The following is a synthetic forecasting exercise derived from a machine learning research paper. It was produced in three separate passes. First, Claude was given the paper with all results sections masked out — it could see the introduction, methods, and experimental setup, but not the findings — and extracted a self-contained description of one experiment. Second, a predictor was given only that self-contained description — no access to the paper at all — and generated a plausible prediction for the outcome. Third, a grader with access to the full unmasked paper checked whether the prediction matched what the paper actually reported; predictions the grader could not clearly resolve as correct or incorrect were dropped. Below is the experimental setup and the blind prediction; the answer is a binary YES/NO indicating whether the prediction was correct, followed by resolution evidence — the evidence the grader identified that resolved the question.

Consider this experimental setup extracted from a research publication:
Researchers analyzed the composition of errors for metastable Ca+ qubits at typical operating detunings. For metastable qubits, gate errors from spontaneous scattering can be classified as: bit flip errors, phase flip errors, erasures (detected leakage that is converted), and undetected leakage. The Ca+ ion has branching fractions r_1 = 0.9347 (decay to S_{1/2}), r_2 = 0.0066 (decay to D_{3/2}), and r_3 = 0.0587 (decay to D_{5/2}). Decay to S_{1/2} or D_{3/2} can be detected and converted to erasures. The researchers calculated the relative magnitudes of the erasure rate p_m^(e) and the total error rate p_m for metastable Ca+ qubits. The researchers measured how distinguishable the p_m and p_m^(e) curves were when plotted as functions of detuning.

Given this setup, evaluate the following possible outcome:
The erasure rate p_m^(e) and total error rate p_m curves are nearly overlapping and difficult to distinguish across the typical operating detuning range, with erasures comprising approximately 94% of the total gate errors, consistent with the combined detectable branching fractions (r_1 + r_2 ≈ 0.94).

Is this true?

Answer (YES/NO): NO